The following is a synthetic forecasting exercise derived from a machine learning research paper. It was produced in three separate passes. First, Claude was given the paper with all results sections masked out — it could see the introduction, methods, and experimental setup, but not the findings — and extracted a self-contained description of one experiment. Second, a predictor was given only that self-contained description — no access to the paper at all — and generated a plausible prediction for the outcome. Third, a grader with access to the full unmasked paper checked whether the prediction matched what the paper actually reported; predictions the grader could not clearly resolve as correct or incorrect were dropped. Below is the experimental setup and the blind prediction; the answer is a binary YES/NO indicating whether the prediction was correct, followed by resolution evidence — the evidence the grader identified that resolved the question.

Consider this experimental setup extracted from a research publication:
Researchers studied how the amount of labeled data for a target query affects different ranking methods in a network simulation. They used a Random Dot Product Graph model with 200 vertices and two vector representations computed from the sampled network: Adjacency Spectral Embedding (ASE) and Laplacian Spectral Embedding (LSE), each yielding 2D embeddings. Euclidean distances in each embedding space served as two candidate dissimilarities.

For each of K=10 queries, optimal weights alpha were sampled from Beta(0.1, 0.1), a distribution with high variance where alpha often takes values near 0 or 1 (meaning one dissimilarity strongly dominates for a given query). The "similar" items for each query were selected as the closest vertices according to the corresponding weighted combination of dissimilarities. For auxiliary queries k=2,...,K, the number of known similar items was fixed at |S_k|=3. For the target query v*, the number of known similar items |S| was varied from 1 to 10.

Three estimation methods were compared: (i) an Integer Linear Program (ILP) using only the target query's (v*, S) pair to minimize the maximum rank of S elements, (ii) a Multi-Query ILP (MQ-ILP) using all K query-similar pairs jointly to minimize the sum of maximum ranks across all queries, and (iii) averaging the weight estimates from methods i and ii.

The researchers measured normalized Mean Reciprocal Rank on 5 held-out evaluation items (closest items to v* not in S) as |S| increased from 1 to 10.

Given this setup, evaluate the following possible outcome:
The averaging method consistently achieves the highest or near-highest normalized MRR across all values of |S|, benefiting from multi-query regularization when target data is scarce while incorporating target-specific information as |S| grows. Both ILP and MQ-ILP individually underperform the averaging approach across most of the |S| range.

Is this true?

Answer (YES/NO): NO